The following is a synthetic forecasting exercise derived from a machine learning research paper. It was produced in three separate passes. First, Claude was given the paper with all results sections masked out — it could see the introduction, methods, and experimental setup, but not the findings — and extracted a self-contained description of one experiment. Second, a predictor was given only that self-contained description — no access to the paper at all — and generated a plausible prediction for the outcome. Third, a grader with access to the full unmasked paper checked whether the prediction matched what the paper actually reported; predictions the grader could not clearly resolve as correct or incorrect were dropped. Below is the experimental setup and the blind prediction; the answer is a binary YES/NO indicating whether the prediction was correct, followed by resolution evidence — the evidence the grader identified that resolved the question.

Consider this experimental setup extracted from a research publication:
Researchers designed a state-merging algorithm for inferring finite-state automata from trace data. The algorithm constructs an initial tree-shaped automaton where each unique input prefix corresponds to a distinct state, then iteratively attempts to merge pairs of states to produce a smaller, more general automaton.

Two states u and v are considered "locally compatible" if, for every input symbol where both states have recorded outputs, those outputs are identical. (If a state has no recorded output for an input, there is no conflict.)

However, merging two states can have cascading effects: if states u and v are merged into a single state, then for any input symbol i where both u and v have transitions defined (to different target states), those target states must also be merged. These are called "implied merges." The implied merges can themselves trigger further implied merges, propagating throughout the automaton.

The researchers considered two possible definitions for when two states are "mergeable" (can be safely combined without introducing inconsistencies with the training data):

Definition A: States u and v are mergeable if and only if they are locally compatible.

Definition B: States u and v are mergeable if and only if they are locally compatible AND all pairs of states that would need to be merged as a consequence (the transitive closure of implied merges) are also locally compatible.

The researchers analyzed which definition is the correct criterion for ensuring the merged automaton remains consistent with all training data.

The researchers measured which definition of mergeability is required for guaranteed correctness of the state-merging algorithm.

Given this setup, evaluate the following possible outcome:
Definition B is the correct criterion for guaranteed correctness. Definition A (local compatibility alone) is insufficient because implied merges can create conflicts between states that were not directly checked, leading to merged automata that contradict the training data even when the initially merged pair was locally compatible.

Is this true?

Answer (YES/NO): YES